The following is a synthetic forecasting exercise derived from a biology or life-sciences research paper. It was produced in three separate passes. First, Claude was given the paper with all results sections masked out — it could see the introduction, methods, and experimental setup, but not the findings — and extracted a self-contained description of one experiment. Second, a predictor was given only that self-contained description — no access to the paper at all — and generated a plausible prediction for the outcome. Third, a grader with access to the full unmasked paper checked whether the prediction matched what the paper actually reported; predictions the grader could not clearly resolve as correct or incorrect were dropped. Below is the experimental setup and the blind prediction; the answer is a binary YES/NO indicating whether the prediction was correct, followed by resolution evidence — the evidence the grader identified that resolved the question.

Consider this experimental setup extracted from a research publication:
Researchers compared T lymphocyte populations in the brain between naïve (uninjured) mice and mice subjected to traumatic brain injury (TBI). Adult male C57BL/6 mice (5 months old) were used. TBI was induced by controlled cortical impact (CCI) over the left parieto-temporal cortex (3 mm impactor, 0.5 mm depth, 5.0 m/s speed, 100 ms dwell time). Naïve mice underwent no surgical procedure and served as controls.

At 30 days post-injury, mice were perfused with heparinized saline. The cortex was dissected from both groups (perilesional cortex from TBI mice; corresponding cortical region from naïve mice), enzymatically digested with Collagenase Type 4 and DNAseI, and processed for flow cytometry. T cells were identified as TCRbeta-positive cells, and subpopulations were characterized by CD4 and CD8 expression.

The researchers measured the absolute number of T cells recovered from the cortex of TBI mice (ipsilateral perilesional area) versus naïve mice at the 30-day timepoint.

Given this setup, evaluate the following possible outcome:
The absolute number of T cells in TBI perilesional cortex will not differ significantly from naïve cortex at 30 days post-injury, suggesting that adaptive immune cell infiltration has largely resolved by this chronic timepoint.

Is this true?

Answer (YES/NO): NO